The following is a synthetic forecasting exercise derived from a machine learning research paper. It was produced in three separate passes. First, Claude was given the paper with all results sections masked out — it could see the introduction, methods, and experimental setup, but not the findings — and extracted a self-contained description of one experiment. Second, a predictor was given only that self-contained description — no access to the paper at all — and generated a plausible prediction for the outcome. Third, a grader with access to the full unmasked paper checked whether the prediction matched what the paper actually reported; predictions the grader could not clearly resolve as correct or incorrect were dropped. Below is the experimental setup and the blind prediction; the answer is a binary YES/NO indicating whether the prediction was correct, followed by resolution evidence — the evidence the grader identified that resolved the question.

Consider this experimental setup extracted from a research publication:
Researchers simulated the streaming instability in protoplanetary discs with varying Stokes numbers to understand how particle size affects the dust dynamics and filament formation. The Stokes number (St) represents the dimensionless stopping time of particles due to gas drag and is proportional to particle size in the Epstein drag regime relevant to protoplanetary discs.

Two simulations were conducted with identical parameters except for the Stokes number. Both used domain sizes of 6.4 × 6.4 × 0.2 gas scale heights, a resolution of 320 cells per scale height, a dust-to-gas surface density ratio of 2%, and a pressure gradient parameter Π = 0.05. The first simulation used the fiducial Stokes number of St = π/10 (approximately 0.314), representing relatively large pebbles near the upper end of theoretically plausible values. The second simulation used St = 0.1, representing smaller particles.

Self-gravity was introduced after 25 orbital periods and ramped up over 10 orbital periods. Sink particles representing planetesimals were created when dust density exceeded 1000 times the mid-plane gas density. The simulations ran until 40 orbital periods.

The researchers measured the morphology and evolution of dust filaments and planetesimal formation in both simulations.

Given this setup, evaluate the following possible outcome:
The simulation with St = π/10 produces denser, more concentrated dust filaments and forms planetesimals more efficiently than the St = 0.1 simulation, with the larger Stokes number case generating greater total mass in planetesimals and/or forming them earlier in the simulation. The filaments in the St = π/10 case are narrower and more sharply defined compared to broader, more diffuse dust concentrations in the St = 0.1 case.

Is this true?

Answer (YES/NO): NO